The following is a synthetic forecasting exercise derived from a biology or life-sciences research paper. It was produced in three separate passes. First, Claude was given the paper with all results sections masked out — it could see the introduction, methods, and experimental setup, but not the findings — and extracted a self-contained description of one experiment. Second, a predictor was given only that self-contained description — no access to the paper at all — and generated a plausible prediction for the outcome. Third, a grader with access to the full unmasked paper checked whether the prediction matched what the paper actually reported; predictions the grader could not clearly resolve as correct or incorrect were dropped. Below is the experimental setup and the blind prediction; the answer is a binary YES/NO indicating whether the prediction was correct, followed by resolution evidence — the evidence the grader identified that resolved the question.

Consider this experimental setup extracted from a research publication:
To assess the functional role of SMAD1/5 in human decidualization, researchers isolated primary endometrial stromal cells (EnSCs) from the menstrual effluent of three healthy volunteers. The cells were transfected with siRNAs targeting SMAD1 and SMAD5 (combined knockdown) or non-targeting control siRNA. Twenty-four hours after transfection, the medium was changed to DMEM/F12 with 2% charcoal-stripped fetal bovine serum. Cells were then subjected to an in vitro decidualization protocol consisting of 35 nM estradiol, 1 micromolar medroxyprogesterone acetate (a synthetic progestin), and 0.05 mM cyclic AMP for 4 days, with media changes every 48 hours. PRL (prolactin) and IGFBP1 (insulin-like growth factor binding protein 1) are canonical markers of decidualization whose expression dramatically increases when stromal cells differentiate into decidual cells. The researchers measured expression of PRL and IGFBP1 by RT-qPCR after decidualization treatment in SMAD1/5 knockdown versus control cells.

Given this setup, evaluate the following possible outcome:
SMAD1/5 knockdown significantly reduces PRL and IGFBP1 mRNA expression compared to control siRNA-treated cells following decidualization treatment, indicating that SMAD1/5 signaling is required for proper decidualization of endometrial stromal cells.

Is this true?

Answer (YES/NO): YES